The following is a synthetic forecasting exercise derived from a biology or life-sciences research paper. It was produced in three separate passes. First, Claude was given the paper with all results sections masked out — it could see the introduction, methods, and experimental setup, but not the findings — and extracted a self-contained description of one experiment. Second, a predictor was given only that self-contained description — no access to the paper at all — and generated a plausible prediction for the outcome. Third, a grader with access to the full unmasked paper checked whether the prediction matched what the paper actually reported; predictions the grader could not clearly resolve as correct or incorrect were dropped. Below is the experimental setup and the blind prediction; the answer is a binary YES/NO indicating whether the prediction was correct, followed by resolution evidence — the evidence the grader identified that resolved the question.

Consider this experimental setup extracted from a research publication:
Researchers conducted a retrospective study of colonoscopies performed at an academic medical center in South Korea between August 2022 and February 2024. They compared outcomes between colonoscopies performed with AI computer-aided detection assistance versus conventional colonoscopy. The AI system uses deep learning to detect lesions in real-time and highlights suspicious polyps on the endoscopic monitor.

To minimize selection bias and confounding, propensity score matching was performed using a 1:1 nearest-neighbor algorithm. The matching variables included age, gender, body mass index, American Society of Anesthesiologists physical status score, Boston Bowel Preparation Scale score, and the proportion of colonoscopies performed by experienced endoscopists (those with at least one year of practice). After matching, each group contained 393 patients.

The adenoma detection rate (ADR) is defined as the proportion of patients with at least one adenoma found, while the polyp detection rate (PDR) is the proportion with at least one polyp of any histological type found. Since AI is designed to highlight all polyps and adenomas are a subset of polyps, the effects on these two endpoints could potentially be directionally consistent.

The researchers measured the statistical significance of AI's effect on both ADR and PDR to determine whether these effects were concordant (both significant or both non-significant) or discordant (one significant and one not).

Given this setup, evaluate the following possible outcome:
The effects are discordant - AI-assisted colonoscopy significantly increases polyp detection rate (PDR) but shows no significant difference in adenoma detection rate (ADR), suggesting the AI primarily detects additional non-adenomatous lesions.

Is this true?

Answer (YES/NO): NO